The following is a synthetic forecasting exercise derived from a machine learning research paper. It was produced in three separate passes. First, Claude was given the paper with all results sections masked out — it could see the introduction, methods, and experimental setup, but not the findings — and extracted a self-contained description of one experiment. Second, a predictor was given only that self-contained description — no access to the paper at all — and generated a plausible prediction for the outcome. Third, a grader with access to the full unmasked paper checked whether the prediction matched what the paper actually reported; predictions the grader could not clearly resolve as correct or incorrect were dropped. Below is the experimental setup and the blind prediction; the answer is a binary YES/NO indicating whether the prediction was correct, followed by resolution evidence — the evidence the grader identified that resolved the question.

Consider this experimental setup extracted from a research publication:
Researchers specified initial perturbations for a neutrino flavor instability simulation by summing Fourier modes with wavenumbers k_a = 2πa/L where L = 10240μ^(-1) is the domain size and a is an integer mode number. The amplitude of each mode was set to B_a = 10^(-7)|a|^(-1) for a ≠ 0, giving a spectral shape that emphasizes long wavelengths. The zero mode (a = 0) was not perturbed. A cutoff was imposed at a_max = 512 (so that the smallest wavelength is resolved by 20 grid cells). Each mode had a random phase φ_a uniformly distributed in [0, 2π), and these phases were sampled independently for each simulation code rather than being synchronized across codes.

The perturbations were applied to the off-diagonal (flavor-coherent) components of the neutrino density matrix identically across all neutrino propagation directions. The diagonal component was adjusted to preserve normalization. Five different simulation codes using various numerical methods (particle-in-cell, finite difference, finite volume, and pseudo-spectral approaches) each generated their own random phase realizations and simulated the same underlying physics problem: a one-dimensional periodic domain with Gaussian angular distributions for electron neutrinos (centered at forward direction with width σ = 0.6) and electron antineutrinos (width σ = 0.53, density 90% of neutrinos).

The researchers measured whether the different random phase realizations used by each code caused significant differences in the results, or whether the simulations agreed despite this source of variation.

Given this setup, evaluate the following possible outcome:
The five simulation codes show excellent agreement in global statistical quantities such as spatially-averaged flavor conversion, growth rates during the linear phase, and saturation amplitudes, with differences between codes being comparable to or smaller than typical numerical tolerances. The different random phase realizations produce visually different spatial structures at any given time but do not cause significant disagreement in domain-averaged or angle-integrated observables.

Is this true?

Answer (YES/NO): YES